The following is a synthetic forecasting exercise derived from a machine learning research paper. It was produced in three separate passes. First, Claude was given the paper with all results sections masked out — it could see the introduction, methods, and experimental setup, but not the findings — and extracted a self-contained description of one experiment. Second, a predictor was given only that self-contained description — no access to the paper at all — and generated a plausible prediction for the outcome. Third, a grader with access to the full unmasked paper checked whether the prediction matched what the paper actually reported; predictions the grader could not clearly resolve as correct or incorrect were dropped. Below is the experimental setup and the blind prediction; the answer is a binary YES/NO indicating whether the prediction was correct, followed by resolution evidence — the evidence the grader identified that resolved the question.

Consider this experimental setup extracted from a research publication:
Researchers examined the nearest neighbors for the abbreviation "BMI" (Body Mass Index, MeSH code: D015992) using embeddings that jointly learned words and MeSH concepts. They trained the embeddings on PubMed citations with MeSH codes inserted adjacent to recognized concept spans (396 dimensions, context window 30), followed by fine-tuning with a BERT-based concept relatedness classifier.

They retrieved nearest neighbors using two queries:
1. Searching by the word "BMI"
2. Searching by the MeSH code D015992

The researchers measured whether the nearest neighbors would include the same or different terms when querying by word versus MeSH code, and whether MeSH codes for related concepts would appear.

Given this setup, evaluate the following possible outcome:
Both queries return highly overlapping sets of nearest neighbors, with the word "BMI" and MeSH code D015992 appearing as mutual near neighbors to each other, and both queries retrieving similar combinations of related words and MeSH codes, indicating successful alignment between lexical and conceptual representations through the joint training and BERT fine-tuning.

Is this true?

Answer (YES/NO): NO